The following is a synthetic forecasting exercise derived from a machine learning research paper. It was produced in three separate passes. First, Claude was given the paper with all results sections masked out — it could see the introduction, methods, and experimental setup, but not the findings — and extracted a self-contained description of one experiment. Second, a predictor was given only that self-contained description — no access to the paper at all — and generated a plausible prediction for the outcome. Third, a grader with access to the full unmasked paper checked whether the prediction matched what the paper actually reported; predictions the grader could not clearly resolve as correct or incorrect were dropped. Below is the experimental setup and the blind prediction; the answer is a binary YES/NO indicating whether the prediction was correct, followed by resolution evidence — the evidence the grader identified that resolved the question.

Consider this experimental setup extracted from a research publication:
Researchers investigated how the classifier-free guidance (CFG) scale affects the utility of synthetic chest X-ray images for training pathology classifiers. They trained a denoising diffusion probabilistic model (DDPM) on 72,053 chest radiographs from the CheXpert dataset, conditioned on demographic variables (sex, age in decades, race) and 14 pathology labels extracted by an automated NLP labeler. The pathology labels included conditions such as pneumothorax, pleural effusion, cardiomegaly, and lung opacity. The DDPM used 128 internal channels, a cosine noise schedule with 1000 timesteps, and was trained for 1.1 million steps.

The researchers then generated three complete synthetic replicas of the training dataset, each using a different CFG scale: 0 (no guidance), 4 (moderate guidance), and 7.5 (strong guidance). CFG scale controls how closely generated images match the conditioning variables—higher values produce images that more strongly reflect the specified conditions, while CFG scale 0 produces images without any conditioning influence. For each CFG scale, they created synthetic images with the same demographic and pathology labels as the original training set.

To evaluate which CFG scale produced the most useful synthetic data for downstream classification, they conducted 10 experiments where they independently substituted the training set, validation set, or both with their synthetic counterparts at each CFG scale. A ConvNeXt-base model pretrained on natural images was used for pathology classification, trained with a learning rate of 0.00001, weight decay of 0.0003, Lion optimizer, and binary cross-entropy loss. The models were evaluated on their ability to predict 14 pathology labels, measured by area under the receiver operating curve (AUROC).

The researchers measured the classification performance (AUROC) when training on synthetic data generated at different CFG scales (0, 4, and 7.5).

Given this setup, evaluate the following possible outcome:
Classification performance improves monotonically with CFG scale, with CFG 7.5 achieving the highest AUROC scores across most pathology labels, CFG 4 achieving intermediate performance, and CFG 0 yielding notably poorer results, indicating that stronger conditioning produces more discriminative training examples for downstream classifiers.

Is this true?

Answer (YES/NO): NO